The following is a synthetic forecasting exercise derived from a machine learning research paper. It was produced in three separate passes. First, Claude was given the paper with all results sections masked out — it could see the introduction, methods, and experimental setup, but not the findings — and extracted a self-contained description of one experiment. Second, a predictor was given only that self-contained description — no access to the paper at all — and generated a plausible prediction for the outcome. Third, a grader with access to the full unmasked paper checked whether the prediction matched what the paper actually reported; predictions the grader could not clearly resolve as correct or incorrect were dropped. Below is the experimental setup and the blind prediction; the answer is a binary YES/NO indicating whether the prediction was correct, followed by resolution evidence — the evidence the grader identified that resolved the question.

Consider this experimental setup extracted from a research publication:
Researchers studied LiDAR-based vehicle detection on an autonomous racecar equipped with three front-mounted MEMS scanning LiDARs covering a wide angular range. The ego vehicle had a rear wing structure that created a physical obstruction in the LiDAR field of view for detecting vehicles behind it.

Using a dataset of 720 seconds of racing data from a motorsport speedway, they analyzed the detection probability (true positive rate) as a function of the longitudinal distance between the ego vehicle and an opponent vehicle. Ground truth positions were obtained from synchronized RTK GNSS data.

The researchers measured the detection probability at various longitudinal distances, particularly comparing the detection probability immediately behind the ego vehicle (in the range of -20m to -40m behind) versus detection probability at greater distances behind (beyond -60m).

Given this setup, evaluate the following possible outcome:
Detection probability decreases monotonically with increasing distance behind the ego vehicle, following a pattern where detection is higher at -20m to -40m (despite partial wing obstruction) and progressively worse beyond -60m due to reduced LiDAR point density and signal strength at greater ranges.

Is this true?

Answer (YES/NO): NO